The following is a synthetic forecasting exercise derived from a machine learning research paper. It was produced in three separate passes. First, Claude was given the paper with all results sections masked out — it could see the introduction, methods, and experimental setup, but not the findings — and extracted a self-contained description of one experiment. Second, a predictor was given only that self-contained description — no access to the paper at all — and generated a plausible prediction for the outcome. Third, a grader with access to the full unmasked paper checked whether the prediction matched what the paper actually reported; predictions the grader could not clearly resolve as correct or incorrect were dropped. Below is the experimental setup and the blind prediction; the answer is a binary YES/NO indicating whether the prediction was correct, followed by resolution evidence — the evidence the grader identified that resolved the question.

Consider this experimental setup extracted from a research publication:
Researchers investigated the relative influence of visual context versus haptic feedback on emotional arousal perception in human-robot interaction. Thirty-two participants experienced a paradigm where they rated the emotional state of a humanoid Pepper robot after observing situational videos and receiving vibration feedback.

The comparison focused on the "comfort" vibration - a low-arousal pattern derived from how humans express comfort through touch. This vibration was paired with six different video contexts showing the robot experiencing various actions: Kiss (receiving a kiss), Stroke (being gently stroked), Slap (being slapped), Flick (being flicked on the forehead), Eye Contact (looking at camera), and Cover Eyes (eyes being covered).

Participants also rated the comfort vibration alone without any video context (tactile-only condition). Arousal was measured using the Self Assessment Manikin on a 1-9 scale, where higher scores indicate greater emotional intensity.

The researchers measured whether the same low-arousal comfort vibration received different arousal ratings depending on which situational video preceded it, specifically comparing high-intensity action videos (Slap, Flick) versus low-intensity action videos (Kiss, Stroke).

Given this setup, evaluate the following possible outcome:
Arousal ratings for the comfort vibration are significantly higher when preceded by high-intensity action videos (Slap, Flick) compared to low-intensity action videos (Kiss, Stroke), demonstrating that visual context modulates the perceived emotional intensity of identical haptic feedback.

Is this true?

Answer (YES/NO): NO